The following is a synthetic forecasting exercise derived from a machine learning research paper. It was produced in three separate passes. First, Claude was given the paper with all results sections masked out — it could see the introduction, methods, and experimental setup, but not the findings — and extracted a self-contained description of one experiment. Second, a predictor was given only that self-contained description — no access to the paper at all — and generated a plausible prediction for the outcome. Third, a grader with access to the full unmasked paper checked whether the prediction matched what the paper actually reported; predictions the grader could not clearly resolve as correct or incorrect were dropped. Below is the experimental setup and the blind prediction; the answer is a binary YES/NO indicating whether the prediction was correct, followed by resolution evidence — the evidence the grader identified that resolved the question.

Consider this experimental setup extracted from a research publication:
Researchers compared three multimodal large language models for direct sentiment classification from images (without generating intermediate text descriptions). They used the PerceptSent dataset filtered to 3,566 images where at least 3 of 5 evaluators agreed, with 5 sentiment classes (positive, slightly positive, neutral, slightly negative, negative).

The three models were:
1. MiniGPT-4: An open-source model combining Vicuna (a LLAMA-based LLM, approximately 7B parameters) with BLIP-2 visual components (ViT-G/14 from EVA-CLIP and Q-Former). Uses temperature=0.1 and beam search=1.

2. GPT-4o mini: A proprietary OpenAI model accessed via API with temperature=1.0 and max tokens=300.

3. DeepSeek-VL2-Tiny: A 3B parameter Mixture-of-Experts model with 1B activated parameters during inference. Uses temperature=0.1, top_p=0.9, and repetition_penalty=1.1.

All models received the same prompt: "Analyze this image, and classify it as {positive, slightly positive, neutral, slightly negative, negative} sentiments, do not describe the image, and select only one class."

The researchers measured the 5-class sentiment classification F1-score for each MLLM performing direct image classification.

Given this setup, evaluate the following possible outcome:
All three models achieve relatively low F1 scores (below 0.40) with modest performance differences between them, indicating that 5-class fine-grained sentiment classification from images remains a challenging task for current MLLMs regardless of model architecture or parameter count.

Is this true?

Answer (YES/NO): NO